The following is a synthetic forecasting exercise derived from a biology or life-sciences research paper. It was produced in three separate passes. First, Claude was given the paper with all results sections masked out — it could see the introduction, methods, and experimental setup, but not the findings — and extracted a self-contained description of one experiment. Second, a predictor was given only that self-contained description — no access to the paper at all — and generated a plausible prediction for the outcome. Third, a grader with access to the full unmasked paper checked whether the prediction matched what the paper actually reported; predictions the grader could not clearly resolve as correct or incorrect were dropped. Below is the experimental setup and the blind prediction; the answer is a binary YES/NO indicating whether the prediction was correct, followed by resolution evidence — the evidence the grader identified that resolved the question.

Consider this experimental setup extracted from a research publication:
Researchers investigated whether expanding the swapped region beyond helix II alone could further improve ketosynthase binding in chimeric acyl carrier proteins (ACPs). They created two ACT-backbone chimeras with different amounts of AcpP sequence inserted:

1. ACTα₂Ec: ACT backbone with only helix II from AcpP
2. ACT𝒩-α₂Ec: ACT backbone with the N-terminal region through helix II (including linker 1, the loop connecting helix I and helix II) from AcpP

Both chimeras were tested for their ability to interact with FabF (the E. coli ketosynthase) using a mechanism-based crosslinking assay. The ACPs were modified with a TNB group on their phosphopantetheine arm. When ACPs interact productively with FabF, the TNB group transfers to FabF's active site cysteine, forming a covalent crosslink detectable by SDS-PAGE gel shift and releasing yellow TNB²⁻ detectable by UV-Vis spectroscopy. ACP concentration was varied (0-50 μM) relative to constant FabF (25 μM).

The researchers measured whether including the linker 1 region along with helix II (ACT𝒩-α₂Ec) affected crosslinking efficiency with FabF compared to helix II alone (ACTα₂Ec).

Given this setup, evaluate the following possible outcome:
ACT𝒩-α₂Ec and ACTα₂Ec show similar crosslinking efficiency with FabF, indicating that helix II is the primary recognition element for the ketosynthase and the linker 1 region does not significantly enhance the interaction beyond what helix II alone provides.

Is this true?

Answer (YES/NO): YES